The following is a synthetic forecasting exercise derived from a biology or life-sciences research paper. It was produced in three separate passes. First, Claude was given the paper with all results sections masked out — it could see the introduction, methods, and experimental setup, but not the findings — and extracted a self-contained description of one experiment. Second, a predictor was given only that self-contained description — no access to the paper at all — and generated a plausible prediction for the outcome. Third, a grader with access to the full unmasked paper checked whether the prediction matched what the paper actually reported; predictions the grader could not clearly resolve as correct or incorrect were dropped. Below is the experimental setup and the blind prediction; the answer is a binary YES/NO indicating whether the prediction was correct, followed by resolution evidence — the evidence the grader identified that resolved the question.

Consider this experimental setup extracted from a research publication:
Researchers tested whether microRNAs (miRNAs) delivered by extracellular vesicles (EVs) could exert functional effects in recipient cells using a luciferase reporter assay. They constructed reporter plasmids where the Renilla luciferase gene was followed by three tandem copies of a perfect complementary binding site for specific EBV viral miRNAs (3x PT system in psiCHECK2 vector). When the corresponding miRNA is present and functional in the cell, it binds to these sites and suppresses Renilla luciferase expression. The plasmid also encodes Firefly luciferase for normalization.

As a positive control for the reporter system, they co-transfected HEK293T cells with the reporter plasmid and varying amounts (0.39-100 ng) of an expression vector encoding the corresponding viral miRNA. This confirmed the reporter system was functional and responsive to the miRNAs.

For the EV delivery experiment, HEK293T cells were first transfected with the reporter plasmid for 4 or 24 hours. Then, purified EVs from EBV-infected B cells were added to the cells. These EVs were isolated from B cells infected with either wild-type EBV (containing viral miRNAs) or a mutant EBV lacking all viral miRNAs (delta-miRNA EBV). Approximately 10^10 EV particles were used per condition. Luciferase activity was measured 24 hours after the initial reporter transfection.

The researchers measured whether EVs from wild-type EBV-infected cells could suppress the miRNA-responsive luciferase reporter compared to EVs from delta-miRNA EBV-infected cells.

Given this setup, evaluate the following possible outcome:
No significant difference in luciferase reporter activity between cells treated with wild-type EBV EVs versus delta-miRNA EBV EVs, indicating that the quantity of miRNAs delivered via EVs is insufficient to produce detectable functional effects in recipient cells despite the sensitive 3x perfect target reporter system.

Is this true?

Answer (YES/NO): YES